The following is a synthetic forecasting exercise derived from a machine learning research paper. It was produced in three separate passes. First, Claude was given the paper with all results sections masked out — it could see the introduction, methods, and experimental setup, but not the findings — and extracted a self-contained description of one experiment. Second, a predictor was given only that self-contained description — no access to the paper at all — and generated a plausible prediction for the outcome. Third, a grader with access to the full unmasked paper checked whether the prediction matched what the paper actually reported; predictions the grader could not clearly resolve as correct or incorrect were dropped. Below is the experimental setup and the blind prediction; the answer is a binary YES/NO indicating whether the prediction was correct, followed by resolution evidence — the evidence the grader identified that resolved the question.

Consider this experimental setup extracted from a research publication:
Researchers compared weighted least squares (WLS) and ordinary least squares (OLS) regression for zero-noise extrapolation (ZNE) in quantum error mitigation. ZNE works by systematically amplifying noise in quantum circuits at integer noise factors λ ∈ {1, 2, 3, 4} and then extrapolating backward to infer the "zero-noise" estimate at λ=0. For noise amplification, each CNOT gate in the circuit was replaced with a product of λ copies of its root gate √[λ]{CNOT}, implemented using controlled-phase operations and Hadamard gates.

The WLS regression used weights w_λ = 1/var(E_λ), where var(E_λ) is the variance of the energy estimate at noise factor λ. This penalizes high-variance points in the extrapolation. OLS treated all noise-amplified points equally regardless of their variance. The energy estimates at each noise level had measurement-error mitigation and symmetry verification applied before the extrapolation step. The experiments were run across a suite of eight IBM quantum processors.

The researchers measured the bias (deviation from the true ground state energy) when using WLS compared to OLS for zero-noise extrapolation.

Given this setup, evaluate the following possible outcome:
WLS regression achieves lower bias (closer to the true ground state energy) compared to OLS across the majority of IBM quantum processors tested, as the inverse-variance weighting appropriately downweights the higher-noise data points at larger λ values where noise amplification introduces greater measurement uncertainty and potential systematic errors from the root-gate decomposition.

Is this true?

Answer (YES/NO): YES